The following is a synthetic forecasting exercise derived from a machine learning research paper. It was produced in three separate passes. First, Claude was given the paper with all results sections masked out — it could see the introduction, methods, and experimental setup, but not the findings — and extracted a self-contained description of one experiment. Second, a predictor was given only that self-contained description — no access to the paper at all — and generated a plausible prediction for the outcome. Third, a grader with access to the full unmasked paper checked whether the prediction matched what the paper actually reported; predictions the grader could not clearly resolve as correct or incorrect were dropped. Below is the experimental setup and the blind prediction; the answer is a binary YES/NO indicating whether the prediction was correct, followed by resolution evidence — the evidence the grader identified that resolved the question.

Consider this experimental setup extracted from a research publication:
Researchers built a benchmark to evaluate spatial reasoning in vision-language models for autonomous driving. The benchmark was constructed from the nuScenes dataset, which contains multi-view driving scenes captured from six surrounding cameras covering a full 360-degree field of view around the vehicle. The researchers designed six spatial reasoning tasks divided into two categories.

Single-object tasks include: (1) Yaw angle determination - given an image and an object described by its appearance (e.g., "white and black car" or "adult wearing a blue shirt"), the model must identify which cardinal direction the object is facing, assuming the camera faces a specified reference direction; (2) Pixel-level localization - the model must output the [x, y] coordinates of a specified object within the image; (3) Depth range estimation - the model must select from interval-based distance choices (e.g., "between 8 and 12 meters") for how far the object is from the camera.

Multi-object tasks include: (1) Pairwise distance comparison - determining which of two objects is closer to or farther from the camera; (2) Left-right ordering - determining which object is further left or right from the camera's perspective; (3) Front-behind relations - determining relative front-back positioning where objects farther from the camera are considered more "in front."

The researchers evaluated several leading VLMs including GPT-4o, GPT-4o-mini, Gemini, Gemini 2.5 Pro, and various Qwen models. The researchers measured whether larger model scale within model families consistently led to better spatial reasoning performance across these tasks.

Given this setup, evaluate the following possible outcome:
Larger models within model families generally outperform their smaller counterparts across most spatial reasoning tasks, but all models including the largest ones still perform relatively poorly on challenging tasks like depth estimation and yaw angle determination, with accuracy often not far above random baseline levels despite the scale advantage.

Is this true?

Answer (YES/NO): NO